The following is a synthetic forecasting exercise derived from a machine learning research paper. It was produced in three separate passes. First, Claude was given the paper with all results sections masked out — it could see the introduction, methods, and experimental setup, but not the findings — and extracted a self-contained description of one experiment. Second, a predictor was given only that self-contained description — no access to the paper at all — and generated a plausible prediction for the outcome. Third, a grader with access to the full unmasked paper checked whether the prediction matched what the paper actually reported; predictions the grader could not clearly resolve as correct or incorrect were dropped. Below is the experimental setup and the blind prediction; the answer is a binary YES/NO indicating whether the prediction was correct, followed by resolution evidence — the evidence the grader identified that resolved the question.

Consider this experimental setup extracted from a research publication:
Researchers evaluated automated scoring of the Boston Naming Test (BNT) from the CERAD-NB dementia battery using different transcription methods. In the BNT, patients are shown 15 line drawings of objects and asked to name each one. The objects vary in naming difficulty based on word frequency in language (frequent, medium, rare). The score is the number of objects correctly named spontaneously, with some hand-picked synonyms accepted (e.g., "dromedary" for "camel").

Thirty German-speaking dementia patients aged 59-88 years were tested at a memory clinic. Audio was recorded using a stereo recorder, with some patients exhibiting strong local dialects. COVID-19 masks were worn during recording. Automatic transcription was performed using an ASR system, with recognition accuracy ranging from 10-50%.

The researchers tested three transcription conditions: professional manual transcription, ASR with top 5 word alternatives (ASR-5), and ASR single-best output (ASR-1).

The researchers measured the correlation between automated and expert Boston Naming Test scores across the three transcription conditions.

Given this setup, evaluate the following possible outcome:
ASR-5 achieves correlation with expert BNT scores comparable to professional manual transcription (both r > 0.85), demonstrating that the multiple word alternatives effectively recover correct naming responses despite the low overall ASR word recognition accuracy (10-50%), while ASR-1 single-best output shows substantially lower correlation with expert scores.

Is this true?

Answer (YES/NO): NO